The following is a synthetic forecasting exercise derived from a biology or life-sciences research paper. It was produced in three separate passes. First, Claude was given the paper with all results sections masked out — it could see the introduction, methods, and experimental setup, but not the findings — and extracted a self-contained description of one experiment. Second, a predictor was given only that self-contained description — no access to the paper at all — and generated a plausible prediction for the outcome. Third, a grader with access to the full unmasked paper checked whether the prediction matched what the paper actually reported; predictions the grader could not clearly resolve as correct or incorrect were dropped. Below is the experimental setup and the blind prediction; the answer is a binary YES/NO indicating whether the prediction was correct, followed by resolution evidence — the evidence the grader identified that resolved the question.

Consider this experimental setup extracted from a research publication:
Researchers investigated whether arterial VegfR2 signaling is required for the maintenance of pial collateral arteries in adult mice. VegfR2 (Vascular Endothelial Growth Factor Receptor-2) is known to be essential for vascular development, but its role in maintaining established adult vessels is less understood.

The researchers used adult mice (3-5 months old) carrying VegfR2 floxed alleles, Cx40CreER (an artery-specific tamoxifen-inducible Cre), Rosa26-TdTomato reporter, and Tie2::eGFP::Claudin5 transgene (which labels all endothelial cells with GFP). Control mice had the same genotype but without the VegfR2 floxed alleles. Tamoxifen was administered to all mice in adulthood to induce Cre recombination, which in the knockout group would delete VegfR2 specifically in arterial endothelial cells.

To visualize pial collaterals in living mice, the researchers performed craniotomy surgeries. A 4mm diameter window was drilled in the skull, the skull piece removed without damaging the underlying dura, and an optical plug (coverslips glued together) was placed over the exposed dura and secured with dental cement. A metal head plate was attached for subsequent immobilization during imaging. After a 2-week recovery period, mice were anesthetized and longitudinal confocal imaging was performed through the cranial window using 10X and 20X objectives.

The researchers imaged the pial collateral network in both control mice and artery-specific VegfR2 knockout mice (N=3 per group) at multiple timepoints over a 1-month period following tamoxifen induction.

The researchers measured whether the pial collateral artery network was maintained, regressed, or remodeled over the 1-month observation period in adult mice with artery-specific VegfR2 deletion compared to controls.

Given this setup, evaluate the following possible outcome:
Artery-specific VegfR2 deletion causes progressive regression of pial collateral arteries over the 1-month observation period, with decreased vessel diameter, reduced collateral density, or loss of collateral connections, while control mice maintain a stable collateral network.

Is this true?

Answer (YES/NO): NO